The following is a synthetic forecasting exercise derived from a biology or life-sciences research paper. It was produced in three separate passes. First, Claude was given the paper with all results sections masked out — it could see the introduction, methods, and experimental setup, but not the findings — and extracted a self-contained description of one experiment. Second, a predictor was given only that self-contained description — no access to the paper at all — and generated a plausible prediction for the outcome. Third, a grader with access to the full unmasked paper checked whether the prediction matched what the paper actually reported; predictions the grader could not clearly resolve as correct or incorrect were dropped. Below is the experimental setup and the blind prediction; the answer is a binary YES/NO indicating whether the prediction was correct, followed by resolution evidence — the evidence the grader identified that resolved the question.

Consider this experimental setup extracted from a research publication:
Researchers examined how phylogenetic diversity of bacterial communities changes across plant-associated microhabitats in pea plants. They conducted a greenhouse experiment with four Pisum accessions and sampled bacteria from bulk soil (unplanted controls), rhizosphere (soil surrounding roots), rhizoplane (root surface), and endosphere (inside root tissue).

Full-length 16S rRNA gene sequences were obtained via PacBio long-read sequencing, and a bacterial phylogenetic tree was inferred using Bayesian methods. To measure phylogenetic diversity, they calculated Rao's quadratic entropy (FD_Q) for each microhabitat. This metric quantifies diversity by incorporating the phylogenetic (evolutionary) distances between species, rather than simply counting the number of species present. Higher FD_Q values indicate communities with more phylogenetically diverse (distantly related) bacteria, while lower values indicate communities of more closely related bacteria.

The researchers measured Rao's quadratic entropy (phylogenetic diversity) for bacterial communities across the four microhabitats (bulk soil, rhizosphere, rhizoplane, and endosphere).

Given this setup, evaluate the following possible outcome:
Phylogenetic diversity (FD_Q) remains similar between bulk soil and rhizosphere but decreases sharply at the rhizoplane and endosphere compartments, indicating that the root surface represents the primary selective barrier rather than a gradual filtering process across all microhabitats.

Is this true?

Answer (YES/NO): NO